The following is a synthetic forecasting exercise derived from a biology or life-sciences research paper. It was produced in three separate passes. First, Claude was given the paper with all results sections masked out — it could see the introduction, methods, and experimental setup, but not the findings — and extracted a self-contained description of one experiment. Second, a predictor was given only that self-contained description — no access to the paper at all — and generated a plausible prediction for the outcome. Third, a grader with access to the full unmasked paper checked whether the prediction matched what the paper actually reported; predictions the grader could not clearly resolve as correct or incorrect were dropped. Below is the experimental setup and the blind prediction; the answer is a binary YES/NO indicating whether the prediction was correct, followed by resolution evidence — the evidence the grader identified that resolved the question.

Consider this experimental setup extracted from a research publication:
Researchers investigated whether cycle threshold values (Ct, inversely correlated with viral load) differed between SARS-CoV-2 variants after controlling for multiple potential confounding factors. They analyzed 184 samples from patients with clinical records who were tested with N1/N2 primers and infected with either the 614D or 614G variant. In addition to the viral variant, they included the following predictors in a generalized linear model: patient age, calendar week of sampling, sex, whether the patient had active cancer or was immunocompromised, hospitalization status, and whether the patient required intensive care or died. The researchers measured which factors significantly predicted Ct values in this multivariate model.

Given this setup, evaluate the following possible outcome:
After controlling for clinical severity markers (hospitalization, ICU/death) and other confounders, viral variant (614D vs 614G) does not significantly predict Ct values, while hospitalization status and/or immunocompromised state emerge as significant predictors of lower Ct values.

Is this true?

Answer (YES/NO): NO